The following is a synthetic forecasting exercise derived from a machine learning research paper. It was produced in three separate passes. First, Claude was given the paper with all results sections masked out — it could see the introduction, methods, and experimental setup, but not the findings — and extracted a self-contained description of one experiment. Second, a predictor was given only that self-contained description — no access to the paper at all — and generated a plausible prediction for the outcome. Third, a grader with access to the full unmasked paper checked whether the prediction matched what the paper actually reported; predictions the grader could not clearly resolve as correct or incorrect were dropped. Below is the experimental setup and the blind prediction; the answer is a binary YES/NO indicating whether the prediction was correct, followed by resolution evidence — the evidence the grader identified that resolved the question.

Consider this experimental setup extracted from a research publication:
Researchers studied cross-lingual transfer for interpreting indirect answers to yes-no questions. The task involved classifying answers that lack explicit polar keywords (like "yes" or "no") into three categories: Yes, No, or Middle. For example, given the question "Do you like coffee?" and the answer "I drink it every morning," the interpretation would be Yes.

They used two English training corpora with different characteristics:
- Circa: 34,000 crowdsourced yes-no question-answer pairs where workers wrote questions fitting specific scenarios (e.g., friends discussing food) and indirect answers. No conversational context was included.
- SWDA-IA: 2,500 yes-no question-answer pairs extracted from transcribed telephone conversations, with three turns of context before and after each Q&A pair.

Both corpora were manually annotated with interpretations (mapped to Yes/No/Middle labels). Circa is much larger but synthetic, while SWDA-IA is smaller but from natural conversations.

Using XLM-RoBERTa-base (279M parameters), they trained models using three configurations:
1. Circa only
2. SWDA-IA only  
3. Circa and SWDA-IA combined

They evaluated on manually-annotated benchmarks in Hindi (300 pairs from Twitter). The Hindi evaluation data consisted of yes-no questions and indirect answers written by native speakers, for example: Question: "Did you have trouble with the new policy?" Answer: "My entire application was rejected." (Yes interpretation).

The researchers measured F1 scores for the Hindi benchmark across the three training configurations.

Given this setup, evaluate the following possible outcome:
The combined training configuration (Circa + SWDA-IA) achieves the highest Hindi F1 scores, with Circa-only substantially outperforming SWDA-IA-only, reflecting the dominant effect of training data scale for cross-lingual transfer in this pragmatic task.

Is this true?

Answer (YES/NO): NO